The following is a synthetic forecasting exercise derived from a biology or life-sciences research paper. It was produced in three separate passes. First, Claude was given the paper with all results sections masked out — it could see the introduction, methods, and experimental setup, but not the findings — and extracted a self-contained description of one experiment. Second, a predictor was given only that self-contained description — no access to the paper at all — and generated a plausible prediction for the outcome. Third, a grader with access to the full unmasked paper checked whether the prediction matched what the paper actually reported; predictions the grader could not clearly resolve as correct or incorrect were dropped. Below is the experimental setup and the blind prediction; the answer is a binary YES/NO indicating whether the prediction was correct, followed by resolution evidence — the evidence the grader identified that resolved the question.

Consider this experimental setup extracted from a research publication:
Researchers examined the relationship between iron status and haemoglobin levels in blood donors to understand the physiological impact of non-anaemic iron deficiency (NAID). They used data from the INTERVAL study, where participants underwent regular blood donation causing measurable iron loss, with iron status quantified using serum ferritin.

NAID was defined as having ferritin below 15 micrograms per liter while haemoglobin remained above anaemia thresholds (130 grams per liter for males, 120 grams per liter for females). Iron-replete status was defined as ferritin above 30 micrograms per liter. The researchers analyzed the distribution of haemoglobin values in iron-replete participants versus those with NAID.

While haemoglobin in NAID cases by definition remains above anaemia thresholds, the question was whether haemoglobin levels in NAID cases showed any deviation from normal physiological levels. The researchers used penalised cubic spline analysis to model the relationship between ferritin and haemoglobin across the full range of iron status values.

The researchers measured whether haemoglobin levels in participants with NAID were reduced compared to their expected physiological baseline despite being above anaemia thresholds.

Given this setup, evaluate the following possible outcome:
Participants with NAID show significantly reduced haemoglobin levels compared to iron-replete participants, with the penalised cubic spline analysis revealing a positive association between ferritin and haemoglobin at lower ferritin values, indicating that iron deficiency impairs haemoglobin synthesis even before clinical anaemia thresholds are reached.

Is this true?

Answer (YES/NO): YES